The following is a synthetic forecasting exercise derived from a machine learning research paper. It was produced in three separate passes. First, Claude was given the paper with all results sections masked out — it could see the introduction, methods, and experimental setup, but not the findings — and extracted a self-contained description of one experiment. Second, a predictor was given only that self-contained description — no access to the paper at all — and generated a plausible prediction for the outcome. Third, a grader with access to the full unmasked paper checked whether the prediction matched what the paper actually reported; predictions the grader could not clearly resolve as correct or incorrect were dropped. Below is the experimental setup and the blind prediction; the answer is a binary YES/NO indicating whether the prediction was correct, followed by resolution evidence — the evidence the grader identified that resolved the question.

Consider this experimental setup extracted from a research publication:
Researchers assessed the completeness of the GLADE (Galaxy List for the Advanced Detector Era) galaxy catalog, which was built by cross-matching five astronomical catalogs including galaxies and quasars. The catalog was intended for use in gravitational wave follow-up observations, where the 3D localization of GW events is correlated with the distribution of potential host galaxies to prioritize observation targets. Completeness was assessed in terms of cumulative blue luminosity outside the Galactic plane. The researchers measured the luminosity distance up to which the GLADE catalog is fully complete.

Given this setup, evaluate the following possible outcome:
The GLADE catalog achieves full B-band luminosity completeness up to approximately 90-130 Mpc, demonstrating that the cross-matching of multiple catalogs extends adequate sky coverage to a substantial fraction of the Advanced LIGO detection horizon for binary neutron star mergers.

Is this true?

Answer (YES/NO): NO